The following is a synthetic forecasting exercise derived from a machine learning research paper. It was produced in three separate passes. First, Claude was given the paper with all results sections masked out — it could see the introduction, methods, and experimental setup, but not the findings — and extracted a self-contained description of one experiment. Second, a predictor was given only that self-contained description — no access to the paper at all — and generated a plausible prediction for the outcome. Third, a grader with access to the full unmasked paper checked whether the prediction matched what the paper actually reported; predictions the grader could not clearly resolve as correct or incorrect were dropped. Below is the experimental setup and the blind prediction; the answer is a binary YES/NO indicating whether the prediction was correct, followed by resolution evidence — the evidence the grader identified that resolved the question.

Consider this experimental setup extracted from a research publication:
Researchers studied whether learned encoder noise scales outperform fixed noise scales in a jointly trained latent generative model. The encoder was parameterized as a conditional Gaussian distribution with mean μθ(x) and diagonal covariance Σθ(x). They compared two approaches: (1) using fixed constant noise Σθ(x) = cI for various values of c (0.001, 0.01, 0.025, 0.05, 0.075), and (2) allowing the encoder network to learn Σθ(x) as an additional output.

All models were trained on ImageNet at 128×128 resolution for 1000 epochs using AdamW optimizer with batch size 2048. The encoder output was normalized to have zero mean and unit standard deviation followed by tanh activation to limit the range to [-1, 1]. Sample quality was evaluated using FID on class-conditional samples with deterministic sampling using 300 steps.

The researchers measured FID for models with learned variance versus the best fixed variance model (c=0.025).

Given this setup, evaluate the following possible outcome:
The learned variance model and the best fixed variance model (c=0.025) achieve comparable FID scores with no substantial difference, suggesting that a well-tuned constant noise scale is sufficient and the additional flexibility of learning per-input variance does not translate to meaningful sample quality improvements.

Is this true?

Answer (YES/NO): NO